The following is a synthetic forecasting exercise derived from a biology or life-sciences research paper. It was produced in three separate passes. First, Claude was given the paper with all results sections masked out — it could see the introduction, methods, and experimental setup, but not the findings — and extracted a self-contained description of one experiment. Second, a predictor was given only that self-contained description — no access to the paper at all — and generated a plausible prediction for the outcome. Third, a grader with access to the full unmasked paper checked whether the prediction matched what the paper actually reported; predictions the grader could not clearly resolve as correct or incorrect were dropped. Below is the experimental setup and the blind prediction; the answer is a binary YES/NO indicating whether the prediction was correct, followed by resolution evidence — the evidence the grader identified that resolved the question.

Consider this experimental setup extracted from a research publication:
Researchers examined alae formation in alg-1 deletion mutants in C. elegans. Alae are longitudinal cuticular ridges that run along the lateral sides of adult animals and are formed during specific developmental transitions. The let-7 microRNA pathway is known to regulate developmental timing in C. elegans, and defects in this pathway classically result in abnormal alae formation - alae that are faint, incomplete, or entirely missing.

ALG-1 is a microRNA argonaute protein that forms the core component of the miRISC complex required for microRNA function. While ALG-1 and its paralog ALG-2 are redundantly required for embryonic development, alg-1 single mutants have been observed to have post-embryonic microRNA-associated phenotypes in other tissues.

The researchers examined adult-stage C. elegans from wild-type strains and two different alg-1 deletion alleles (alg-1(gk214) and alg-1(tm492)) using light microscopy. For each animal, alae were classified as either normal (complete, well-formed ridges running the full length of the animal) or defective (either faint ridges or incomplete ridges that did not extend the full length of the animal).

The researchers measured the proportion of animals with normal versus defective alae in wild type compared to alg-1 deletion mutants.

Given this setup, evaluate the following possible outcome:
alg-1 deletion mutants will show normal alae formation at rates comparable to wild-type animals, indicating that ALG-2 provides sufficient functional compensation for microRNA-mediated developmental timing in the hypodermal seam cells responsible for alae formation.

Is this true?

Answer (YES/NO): NO